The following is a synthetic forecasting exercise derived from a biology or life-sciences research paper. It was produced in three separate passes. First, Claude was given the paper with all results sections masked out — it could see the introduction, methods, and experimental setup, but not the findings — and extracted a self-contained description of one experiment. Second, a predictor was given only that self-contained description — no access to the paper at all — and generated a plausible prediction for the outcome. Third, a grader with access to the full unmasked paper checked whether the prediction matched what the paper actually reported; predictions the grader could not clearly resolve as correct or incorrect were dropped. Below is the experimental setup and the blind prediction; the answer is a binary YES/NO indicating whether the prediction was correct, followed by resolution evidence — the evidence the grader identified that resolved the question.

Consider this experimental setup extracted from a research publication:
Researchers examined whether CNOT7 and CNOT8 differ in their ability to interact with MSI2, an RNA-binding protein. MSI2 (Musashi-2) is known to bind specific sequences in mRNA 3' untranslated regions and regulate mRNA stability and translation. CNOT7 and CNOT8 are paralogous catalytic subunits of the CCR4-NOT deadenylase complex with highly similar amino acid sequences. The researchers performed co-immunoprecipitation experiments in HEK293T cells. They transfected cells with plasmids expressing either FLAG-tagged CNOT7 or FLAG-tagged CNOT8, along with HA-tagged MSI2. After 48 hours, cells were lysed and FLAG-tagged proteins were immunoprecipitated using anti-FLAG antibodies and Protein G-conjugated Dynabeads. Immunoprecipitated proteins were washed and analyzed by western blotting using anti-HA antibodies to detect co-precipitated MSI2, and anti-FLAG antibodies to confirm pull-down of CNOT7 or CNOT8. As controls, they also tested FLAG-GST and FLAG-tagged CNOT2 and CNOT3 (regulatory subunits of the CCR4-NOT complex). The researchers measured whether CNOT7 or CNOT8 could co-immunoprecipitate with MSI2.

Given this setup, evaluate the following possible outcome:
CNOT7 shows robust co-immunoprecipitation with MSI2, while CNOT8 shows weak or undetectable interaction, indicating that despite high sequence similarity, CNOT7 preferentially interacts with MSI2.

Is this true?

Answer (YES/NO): NO